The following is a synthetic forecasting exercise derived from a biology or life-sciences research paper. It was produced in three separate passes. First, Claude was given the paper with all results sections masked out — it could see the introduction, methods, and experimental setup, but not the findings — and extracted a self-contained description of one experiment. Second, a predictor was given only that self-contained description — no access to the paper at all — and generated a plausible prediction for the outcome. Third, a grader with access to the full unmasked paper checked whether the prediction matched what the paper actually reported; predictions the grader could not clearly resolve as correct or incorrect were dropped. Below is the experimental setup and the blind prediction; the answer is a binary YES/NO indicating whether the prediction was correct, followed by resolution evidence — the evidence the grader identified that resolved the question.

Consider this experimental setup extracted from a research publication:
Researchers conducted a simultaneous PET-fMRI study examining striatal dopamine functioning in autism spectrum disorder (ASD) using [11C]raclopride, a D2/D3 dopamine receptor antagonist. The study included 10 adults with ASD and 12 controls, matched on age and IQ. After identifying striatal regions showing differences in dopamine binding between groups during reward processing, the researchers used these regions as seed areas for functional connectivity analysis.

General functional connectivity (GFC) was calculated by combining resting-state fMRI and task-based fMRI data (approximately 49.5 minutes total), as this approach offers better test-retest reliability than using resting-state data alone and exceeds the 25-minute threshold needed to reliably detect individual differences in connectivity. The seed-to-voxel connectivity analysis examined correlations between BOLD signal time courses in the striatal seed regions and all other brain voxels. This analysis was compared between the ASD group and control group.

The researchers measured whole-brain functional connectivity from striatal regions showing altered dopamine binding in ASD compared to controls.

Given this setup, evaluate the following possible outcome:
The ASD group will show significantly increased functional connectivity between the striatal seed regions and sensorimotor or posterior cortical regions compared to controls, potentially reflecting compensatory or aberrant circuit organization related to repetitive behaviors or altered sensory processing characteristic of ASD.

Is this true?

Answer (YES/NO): YES